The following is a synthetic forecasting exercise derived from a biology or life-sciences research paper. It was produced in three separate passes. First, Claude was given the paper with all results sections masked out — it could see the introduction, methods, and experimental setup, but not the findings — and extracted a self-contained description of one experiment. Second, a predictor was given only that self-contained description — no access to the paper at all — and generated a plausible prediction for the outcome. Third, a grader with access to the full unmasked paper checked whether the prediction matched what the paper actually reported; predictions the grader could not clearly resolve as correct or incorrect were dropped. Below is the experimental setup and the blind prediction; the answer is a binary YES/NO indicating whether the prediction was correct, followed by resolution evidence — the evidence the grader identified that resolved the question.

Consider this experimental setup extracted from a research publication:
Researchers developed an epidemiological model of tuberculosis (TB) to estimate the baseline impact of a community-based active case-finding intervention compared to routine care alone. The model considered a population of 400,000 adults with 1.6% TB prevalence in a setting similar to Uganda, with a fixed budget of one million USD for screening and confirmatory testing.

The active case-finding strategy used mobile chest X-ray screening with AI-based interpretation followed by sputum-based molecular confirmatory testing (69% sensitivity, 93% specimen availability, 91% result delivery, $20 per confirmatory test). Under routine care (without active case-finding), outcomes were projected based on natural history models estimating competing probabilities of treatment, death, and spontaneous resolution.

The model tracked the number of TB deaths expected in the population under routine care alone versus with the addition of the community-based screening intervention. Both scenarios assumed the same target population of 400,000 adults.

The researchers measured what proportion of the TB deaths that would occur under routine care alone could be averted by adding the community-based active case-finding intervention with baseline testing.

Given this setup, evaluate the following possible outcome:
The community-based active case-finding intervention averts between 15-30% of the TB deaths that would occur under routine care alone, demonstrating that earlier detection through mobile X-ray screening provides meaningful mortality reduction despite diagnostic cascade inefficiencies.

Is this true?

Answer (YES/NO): NO